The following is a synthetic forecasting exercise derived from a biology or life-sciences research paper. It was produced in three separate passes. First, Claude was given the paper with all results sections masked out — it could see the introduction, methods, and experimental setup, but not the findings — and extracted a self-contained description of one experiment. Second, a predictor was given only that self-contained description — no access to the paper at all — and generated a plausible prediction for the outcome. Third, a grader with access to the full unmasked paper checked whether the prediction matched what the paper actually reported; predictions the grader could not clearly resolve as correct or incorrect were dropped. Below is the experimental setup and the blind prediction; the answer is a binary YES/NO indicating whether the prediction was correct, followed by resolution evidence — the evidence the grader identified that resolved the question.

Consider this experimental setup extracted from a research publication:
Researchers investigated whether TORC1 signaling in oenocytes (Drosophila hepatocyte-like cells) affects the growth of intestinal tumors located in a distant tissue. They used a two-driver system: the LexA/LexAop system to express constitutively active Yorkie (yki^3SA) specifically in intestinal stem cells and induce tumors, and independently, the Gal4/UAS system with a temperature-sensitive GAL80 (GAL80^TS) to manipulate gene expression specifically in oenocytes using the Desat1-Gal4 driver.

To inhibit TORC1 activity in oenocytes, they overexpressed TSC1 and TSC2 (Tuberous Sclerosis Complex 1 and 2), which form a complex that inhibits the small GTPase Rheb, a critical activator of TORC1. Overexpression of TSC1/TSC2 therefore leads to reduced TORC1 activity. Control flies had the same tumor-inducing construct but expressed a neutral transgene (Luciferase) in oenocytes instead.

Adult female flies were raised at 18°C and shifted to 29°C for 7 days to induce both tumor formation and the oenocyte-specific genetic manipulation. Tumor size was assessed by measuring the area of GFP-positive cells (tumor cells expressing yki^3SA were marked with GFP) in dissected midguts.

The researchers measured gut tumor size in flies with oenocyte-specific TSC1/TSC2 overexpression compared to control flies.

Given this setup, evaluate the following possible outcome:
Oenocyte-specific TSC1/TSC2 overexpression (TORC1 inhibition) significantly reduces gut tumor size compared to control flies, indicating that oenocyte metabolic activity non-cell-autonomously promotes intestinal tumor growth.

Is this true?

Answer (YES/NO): YES